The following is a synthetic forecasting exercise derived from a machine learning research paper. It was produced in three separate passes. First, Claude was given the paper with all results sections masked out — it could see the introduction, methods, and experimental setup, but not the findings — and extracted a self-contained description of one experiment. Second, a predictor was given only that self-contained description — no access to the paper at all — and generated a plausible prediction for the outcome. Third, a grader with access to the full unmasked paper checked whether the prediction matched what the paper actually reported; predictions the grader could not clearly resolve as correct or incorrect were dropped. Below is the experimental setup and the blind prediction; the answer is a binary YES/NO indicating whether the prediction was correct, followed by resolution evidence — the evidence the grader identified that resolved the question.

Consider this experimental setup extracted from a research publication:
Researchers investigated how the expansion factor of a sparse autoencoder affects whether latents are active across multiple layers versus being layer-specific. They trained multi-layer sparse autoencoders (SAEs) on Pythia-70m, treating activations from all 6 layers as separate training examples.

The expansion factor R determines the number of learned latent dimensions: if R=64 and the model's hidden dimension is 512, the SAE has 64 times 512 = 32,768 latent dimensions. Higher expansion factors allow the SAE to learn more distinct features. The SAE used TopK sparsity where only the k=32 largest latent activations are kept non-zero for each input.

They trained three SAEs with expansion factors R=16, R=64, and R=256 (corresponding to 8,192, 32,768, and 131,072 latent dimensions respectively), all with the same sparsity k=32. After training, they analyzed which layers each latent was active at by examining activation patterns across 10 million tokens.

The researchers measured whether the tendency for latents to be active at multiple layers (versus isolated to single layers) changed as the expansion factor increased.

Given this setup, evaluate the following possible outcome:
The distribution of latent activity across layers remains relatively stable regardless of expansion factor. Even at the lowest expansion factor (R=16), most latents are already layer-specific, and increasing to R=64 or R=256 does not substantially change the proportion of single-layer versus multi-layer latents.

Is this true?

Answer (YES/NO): NO